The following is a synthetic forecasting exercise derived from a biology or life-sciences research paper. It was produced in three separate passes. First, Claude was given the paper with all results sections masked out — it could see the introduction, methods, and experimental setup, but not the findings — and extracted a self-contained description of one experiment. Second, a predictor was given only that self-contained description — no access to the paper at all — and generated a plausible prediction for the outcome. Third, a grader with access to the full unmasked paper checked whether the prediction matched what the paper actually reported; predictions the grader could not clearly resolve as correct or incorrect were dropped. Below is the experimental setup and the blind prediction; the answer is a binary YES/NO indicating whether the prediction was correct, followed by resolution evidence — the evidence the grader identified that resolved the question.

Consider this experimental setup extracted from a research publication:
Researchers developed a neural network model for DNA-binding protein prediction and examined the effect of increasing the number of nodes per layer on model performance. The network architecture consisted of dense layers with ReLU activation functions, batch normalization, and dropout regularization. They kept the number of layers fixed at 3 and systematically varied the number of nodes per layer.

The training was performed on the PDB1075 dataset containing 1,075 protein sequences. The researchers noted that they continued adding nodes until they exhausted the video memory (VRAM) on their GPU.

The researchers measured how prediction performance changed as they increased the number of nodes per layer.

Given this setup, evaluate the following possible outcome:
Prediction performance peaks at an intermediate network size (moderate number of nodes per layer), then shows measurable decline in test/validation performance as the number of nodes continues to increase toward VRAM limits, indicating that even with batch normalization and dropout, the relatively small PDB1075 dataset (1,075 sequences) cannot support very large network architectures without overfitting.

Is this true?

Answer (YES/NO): NO